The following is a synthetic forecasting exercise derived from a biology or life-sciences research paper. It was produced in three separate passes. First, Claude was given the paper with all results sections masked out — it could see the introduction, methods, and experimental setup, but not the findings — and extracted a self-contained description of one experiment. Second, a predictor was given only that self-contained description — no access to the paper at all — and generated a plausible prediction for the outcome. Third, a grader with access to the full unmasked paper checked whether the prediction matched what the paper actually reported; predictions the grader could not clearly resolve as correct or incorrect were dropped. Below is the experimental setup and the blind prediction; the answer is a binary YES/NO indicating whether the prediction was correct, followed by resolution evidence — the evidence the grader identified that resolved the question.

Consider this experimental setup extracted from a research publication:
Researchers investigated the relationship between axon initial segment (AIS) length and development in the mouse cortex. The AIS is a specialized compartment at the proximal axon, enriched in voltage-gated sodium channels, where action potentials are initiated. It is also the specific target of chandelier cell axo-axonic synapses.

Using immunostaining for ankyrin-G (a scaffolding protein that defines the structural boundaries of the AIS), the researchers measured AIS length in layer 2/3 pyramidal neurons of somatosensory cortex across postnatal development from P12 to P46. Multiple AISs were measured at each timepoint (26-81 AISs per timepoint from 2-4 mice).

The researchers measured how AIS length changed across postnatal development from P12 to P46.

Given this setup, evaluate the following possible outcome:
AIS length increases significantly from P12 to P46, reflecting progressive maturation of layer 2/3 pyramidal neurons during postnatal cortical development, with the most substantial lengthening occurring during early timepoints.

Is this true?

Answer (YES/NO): NO